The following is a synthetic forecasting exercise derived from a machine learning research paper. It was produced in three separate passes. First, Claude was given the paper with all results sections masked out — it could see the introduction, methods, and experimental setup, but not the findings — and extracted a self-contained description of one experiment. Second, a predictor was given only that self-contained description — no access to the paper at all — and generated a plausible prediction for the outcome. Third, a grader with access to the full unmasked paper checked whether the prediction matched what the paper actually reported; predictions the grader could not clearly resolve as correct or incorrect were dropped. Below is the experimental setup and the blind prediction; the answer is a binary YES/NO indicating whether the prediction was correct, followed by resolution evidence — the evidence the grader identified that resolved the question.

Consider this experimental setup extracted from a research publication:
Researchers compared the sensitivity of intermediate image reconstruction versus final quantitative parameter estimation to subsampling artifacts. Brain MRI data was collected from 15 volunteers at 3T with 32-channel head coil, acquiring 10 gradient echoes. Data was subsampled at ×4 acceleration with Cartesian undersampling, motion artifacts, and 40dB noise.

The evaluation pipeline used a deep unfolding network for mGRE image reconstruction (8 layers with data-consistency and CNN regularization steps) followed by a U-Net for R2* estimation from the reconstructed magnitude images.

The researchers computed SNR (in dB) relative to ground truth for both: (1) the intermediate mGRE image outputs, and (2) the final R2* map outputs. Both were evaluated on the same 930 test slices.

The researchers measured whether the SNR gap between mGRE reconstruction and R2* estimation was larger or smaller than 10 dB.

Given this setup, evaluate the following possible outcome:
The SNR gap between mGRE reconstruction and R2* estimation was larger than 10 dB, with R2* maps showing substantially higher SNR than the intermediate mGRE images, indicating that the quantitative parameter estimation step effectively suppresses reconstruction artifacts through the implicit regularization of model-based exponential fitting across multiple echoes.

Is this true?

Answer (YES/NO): NO